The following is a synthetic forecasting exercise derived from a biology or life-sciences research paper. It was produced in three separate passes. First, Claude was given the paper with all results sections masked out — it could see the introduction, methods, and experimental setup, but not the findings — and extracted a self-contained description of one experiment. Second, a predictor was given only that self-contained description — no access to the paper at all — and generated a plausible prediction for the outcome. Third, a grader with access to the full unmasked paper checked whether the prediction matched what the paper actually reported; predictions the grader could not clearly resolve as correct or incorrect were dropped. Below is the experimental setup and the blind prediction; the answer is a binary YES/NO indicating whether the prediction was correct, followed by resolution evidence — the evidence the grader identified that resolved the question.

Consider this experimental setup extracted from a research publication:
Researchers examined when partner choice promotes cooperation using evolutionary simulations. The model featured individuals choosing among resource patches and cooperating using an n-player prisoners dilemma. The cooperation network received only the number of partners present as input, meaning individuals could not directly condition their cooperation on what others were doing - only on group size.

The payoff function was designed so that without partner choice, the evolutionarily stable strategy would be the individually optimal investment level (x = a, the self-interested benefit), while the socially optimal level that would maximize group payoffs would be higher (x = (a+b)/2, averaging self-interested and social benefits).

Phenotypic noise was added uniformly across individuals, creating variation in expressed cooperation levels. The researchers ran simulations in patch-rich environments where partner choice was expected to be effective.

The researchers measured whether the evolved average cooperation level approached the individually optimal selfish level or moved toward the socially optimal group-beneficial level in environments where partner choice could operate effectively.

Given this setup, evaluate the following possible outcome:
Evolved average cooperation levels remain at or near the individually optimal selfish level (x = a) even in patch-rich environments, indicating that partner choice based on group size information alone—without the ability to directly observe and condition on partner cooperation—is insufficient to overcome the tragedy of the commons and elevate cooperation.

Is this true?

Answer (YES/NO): NO